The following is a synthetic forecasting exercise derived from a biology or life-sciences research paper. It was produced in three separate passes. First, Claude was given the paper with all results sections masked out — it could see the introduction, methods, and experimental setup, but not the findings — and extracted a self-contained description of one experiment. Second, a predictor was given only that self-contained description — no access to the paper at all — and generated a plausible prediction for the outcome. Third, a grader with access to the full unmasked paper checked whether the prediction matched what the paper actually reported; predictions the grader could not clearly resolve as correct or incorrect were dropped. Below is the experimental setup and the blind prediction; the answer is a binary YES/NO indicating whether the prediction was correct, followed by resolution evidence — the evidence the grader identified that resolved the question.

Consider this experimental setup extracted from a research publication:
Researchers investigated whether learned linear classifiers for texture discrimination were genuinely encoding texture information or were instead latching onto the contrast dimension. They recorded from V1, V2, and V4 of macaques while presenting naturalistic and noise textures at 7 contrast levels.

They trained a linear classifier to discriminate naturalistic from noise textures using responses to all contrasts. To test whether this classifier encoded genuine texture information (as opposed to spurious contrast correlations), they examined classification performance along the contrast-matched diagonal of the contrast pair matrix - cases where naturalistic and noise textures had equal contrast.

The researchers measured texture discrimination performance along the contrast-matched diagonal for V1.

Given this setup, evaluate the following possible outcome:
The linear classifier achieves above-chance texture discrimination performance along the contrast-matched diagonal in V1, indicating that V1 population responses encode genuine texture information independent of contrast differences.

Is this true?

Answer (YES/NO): NO